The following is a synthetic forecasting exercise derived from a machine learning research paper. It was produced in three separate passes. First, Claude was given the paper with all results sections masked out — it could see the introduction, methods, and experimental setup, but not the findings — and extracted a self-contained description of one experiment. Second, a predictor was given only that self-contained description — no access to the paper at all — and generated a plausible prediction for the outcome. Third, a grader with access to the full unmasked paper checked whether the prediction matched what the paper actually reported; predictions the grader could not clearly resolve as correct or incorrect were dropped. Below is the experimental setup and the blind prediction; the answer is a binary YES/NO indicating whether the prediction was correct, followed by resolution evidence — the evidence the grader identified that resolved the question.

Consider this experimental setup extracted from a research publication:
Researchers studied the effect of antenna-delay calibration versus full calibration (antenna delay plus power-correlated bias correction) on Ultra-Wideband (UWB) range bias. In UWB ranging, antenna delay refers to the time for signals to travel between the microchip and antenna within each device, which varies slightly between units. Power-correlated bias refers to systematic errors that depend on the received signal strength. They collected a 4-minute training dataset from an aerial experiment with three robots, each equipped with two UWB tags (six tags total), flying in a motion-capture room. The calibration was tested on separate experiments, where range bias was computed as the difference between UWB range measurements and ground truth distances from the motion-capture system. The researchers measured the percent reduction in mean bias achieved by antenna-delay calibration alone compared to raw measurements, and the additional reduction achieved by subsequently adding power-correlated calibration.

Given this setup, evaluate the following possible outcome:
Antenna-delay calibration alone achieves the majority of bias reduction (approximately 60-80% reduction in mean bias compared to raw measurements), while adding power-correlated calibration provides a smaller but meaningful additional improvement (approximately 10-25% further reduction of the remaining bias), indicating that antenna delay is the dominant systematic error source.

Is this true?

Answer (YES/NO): NO